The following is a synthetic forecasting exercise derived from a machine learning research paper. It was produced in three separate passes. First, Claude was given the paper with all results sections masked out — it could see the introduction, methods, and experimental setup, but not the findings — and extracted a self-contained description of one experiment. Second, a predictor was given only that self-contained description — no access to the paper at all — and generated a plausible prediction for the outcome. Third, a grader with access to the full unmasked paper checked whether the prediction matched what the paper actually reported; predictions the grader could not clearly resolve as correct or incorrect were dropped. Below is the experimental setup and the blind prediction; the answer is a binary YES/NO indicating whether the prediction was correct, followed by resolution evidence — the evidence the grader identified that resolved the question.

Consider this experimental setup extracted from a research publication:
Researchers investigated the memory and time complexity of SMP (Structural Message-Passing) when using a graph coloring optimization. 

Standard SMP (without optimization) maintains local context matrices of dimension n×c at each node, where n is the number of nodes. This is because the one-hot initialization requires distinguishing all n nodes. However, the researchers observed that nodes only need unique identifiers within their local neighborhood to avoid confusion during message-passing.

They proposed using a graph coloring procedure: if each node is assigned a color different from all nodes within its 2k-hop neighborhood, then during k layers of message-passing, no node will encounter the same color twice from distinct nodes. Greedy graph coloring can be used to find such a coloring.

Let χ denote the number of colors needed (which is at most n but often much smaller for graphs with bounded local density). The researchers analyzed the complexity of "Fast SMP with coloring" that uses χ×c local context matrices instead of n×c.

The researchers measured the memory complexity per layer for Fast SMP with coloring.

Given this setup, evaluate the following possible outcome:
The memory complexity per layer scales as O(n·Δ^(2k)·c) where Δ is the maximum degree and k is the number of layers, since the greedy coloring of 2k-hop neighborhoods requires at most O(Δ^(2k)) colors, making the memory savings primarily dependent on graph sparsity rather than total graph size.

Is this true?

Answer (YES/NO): NO